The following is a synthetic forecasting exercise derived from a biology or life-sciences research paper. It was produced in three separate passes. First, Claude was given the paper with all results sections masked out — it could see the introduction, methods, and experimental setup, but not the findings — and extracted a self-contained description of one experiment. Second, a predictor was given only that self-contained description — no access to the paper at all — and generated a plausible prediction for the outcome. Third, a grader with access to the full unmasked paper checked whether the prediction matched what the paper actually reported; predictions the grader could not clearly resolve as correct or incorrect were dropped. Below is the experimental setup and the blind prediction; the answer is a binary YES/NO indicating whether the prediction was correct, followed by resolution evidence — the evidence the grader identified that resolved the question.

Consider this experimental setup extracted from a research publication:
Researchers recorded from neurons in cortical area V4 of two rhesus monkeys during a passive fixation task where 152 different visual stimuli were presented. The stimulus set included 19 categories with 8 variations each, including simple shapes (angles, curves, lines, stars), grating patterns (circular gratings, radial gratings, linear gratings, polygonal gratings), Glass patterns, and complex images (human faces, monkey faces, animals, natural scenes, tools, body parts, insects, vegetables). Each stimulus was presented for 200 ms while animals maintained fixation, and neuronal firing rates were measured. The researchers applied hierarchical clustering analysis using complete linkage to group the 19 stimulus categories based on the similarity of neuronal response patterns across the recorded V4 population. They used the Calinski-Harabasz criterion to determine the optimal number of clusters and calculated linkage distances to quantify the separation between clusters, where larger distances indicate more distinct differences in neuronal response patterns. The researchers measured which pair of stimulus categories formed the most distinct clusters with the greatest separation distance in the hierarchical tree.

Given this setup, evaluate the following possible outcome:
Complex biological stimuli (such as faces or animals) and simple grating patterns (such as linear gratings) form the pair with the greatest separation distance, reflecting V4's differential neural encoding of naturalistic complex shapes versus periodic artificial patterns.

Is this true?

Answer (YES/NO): NO